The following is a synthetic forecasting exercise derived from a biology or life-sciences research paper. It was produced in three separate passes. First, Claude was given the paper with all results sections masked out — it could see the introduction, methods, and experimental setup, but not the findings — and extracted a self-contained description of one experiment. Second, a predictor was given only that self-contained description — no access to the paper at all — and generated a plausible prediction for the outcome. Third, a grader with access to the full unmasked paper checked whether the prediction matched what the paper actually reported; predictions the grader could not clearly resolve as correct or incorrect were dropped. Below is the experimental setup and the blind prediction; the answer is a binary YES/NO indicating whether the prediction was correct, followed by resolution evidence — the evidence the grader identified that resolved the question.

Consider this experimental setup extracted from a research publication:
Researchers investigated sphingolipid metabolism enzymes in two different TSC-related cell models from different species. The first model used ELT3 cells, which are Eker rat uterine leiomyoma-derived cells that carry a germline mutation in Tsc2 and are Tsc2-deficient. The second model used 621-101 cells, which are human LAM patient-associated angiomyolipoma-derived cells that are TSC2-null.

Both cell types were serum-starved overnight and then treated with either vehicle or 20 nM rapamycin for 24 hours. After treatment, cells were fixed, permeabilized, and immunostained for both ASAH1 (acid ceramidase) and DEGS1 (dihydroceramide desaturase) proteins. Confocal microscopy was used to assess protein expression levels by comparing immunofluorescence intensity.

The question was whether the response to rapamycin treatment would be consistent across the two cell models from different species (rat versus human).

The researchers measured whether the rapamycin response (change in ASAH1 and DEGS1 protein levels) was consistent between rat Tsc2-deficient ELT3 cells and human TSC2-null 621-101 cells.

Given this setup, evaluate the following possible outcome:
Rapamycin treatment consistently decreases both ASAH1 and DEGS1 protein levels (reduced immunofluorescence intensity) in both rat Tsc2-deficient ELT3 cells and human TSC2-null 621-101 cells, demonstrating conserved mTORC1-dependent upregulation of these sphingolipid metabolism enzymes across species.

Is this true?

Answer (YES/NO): NO